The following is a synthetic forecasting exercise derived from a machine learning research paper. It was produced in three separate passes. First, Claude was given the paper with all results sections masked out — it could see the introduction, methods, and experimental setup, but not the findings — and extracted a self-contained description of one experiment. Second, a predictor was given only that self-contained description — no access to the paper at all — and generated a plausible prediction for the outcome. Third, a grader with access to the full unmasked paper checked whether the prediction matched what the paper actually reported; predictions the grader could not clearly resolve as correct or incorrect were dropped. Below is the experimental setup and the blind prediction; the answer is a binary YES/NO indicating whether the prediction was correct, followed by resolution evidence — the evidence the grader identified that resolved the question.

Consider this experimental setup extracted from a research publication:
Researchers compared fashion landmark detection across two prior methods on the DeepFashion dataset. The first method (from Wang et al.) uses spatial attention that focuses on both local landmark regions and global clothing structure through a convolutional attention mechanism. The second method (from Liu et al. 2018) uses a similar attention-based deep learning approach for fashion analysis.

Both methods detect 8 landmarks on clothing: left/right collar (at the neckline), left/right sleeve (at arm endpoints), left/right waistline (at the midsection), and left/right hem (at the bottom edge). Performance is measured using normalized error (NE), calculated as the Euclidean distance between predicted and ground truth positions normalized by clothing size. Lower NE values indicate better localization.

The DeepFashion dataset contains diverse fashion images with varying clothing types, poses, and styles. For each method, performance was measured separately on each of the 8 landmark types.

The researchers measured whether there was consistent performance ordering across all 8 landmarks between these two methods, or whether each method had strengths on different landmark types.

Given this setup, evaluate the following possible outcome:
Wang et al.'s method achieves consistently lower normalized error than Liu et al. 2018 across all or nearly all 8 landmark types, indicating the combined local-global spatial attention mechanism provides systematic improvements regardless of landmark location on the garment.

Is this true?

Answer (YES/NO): NO